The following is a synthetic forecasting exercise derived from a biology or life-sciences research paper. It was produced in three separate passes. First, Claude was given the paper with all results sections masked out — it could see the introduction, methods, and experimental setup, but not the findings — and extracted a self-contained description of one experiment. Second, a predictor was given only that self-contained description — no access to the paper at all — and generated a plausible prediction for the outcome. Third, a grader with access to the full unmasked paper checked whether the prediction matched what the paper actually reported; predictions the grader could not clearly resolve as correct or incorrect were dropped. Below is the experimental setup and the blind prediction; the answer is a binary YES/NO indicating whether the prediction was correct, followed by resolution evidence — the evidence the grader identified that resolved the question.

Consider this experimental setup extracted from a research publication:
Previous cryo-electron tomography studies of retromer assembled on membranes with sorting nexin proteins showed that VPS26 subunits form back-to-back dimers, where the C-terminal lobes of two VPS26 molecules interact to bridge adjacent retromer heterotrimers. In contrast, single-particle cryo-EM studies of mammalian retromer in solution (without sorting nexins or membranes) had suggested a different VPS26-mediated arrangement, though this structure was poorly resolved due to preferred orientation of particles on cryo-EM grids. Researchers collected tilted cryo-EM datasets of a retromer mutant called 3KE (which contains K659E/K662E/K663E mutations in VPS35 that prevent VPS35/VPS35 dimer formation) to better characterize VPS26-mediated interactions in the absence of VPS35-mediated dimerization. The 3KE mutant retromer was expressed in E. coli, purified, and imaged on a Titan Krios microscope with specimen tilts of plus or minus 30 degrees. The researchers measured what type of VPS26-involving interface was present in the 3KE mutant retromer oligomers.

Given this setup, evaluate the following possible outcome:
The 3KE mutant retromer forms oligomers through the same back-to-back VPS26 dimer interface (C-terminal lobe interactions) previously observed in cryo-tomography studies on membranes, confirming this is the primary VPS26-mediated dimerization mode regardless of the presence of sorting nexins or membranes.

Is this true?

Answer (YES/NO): NO